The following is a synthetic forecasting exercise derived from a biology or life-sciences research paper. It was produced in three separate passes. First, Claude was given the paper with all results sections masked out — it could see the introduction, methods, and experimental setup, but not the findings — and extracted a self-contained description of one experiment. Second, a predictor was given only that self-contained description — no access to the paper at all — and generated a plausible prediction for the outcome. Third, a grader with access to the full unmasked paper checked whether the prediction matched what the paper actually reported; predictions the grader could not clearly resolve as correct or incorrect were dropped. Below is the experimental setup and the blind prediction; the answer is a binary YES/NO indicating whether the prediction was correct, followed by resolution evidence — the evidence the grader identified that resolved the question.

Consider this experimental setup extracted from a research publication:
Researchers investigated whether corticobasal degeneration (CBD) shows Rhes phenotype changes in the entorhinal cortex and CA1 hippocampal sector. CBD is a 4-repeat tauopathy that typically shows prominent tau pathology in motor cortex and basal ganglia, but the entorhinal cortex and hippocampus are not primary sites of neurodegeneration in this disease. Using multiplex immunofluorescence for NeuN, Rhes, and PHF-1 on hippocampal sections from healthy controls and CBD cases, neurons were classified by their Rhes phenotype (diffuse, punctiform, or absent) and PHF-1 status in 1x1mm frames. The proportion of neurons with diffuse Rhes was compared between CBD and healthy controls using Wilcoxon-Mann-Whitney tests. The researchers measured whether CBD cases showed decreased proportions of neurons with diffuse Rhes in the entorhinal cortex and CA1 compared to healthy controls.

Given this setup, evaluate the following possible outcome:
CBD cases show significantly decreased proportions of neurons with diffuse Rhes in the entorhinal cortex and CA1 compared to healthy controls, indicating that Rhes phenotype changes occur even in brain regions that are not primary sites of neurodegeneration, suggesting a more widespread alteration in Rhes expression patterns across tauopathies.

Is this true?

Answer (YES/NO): NO